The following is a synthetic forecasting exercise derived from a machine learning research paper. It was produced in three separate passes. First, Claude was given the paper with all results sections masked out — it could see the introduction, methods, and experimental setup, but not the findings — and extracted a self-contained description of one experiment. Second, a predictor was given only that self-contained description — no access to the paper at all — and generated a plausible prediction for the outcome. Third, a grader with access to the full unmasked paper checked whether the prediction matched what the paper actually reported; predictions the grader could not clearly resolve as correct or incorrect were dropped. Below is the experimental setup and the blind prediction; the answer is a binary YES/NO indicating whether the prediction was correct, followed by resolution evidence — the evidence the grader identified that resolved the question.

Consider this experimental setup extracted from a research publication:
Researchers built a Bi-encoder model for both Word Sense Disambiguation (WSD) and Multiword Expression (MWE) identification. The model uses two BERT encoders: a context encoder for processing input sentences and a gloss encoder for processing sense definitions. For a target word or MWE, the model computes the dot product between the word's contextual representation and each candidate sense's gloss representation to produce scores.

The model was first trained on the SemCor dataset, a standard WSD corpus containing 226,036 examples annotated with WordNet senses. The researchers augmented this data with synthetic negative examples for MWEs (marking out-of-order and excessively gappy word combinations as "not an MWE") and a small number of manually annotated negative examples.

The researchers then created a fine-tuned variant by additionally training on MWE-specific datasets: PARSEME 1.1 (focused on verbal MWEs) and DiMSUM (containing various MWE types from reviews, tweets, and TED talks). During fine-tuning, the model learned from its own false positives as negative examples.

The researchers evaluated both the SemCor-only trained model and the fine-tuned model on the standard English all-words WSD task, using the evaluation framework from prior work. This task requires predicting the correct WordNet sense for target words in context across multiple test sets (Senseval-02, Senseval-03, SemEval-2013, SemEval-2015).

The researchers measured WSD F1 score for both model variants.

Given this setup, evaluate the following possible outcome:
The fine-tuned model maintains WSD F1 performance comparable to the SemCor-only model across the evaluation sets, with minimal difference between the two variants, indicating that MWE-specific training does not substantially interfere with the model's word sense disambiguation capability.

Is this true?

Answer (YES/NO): NO